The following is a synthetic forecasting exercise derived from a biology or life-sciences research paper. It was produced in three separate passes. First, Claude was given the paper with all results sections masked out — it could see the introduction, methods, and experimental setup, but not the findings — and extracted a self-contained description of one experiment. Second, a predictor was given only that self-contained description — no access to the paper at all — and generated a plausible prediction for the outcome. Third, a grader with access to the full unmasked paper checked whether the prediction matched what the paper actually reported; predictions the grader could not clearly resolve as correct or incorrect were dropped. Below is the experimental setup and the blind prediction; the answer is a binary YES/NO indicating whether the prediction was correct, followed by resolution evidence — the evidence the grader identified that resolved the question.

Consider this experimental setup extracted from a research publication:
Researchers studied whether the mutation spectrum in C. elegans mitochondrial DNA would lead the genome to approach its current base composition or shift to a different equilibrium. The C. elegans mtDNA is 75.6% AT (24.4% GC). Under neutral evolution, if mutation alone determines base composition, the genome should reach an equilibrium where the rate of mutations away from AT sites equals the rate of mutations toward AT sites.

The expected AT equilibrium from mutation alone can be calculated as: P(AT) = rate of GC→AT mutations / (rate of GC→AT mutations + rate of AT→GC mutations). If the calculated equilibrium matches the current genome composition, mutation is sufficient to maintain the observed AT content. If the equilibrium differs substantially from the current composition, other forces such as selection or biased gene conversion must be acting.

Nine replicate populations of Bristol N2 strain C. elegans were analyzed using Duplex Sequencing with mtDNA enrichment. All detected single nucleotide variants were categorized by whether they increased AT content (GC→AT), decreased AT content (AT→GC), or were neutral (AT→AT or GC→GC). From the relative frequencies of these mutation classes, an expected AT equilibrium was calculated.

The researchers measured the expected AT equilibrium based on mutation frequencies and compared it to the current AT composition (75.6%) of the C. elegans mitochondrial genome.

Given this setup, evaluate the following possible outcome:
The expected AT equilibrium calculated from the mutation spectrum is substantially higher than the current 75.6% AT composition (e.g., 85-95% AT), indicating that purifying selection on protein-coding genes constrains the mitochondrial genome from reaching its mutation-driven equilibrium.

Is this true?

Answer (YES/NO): YES